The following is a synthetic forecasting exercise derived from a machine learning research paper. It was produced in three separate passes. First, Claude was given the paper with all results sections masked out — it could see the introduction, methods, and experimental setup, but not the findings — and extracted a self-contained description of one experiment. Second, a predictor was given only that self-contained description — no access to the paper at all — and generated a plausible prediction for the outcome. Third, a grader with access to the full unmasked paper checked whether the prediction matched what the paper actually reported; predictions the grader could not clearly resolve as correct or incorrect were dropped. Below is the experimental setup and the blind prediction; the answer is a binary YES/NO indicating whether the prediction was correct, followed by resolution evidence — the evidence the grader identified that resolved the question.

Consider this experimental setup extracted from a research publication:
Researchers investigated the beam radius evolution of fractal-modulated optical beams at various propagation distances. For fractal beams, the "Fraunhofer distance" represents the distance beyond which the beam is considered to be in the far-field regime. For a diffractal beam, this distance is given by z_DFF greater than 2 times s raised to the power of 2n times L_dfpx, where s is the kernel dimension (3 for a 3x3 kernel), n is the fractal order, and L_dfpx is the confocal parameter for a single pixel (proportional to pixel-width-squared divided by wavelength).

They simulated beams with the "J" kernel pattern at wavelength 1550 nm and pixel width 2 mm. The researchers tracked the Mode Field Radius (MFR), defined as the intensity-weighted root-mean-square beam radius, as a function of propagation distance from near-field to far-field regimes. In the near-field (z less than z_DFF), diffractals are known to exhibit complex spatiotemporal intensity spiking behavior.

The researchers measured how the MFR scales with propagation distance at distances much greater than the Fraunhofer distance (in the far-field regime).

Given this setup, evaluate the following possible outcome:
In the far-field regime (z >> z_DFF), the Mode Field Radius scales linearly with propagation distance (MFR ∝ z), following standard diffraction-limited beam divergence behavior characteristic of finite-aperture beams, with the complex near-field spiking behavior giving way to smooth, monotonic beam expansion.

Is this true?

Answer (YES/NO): YES